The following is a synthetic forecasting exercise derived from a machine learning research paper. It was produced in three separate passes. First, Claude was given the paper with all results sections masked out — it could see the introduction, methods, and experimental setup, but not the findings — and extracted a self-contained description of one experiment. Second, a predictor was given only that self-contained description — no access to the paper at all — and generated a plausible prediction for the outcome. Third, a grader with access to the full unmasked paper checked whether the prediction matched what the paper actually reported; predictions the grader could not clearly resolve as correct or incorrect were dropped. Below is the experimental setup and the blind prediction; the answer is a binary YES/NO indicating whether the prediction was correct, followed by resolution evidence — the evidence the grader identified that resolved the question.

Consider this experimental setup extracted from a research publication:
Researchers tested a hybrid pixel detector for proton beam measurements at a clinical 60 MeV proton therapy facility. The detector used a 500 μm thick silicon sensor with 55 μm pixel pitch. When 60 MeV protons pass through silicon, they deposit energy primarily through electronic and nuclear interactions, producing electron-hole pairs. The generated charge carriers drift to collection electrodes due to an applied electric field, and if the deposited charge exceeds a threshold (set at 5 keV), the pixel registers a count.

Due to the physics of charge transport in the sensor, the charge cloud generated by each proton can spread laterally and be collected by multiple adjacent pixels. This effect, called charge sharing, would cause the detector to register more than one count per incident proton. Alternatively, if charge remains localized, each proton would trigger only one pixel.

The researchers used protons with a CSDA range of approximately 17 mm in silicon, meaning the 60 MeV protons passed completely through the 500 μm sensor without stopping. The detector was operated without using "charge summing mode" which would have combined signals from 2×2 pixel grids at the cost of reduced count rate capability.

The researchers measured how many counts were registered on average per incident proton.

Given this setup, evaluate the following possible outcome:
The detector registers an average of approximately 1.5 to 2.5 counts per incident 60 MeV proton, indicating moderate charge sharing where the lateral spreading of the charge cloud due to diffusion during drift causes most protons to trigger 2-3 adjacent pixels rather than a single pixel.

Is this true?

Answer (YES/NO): NO